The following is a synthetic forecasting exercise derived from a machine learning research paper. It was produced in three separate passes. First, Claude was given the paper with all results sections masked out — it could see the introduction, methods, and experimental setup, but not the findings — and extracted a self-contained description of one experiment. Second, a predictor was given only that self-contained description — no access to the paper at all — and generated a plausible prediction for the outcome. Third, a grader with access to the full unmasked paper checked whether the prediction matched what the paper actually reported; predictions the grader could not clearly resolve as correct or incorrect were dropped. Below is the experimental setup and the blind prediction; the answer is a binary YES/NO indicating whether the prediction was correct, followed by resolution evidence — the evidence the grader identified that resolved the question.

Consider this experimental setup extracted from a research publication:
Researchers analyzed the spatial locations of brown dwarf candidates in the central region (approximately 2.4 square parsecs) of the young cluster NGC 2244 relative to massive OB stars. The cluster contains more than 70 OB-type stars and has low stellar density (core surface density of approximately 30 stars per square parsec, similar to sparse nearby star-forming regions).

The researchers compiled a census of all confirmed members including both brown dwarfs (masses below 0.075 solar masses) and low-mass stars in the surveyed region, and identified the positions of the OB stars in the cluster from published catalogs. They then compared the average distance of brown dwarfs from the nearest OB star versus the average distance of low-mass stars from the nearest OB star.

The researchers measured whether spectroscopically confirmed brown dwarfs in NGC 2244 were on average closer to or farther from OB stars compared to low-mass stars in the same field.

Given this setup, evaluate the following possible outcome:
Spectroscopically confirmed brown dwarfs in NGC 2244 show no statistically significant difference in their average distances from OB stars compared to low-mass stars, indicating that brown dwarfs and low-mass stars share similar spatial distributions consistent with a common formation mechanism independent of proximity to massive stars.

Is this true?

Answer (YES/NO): NO